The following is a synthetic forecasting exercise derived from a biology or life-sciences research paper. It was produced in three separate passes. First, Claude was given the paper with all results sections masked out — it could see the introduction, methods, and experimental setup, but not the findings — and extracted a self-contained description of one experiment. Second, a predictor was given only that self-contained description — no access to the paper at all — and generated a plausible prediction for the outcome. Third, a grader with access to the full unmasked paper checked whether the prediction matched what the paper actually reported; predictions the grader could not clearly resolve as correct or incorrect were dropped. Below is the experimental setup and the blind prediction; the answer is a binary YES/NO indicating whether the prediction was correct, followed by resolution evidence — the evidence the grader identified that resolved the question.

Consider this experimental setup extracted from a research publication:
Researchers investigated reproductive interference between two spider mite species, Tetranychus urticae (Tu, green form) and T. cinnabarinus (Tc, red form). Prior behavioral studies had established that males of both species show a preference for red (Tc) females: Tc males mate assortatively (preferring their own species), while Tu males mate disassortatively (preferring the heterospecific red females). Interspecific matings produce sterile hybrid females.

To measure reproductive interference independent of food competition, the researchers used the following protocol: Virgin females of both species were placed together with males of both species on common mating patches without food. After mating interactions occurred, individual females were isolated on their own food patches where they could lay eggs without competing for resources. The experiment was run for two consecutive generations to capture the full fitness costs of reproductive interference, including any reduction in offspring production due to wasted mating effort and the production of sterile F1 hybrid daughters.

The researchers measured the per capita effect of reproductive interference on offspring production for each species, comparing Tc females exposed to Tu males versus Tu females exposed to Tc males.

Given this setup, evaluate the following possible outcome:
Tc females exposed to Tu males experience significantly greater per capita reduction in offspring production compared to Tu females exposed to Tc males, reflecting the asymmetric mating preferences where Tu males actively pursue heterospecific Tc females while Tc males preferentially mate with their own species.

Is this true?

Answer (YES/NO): NO